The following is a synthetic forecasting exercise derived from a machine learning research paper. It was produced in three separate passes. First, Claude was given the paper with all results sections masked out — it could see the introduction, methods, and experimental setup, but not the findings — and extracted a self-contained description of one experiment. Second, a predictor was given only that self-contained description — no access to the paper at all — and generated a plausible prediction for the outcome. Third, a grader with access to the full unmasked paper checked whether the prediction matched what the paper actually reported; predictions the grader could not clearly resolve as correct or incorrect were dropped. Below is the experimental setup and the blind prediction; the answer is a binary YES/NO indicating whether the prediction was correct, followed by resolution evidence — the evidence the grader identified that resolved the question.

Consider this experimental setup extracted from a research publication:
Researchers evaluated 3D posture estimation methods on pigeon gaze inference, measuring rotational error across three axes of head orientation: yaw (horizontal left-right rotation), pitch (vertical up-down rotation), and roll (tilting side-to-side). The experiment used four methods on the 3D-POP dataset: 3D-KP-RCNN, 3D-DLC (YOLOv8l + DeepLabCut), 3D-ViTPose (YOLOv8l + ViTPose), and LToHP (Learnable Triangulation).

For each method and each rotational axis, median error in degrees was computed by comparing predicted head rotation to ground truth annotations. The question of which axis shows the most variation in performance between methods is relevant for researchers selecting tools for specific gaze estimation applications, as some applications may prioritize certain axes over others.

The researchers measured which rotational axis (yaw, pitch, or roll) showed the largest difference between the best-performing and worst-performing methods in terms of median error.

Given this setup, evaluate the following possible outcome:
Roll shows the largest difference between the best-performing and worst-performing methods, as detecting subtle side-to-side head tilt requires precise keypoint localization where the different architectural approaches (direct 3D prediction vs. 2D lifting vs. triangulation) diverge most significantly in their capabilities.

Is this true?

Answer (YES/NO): NO